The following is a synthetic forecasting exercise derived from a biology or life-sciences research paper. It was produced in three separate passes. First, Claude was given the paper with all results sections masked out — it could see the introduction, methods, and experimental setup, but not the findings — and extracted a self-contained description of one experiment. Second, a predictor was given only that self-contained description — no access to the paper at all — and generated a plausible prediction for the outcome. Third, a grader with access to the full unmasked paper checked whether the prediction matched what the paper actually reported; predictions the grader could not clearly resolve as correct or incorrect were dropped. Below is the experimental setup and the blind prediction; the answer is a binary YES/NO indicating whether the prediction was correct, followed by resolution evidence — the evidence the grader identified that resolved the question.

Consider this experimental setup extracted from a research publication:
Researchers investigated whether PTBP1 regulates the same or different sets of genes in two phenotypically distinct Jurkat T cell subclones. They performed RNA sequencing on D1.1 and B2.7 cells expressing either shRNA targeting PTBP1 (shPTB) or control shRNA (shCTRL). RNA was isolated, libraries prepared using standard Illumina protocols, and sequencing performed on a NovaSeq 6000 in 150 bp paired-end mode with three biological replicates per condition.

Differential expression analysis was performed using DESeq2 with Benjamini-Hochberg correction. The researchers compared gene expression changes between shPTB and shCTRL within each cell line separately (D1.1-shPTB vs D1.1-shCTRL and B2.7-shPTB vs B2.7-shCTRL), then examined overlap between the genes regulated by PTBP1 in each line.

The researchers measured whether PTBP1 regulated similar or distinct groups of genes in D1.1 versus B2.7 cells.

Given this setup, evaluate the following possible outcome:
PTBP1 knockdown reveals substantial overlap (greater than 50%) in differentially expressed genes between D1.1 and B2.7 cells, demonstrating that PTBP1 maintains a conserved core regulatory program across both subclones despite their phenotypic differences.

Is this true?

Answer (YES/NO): NO